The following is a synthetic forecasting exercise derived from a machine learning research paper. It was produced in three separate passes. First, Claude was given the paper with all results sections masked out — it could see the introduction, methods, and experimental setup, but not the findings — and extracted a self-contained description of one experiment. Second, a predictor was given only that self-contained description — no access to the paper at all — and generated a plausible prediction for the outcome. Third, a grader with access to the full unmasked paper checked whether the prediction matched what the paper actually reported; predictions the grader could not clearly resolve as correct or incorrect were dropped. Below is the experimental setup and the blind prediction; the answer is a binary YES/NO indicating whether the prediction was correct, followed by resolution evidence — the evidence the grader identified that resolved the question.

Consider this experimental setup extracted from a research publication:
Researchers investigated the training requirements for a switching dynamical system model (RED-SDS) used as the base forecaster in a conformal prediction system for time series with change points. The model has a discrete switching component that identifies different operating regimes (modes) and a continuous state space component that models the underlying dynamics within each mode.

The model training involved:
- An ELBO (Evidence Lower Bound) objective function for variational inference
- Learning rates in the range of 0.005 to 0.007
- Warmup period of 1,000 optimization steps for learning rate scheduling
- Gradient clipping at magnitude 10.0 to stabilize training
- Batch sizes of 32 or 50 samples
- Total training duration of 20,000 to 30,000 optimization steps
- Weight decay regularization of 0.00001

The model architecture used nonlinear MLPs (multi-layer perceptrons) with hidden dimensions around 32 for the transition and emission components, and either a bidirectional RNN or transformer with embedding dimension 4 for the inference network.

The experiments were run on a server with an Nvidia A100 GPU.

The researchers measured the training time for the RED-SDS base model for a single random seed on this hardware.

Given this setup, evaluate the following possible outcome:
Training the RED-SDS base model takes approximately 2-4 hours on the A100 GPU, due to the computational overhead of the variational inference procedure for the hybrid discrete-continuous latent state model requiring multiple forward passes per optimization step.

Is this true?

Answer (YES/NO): NO